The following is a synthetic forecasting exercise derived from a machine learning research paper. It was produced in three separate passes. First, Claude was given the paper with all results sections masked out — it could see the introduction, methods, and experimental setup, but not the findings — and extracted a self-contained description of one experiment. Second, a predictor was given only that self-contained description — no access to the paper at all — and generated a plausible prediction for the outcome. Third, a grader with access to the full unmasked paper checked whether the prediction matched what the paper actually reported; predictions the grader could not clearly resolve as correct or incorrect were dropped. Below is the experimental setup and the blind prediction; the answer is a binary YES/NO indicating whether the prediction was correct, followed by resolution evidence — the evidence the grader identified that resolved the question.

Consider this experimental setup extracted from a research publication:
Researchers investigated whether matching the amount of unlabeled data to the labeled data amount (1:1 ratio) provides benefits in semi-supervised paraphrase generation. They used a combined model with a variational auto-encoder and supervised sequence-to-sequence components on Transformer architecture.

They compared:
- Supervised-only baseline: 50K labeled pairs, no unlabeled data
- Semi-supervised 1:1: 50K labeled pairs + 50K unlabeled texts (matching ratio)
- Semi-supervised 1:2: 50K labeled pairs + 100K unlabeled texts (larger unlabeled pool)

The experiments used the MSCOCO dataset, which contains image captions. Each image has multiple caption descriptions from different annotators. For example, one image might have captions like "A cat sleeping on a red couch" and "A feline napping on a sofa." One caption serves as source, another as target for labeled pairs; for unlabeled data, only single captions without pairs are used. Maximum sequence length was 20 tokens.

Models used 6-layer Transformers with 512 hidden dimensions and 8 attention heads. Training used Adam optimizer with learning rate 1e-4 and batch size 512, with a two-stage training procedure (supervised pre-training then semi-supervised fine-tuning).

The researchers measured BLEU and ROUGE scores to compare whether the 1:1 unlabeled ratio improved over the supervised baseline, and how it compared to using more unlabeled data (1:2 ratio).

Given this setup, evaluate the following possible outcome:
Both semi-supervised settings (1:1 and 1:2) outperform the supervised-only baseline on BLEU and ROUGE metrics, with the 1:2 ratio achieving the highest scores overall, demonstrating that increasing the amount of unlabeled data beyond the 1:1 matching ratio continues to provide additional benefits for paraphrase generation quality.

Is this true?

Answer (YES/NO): NO